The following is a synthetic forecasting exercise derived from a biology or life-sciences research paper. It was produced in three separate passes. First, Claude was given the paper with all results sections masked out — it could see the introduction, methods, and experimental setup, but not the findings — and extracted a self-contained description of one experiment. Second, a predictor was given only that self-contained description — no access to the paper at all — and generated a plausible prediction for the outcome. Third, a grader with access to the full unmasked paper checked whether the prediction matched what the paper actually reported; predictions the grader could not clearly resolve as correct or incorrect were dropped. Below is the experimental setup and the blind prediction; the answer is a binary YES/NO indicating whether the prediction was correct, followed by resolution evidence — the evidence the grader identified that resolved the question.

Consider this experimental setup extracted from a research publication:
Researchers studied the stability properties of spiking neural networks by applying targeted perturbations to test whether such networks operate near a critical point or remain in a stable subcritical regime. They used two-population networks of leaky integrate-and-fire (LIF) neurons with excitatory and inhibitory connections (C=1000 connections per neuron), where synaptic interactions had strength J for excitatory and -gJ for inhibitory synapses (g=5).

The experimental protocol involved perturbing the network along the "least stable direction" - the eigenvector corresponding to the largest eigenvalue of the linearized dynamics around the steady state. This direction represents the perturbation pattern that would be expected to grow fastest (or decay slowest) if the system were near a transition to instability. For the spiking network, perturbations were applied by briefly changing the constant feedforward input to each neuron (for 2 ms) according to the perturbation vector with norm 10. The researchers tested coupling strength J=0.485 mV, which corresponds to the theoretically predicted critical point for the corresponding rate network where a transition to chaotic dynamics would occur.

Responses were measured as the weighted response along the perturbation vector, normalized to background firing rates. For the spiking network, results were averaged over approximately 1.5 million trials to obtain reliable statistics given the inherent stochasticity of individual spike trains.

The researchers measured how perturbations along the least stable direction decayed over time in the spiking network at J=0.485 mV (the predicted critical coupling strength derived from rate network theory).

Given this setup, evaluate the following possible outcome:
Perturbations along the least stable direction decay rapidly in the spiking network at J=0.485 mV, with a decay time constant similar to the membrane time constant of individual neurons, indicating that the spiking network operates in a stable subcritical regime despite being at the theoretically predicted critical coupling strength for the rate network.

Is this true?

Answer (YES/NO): YES